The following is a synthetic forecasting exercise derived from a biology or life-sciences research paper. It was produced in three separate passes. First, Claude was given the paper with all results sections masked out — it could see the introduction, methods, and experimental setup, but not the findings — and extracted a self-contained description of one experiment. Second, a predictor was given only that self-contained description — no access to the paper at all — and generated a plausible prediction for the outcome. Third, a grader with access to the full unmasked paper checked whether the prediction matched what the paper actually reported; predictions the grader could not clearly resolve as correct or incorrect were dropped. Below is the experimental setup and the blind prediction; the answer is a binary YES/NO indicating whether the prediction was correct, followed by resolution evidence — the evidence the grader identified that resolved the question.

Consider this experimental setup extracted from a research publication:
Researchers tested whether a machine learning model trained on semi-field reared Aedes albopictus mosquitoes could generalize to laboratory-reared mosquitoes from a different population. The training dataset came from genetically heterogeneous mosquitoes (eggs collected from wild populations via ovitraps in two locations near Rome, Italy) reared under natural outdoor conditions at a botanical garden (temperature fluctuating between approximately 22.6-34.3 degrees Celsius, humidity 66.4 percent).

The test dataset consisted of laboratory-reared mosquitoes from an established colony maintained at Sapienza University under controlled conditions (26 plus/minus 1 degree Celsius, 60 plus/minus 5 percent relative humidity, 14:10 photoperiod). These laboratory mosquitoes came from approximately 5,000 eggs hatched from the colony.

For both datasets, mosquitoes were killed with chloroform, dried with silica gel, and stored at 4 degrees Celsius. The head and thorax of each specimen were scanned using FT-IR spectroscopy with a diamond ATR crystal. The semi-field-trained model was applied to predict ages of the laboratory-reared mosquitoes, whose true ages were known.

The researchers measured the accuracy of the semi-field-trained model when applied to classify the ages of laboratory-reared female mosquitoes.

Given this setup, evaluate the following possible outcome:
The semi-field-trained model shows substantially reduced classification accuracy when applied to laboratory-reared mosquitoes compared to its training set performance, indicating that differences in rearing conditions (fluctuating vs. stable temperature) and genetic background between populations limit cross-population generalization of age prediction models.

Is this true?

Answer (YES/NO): YES